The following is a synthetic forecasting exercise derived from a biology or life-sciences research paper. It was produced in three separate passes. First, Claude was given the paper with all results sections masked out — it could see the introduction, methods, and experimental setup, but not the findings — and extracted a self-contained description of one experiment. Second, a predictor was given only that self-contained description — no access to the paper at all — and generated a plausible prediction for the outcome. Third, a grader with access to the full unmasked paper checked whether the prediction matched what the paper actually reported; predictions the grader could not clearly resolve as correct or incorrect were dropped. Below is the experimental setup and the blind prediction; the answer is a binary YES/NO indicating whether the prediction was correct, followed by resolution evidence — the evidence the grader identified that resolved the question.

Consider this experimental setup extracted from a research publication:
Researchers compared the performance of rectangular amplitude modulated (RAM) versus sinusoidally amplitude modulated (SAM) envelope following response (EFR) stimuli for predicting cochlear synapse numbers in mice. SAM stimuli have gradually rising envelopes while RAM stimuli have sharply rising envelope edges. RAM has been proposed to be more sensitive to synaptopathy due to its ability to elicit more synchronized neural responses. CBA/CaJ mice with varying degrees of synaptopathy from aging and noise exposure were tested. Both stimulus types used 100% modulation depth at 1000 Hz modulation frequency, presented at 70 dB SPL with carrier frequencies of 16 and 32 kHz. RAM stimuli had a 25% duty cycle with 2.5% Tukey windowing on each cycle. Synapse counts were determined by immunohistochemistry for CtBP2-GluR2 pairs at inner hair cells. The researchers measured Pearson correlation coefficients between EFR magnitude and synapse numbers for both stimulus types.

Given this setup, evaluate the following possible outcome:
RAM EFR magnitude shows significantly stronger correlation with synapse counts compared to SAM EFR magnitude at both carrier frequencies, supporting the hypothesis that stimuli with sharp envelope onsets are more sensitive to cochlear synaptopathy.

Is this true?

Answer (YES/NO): YES